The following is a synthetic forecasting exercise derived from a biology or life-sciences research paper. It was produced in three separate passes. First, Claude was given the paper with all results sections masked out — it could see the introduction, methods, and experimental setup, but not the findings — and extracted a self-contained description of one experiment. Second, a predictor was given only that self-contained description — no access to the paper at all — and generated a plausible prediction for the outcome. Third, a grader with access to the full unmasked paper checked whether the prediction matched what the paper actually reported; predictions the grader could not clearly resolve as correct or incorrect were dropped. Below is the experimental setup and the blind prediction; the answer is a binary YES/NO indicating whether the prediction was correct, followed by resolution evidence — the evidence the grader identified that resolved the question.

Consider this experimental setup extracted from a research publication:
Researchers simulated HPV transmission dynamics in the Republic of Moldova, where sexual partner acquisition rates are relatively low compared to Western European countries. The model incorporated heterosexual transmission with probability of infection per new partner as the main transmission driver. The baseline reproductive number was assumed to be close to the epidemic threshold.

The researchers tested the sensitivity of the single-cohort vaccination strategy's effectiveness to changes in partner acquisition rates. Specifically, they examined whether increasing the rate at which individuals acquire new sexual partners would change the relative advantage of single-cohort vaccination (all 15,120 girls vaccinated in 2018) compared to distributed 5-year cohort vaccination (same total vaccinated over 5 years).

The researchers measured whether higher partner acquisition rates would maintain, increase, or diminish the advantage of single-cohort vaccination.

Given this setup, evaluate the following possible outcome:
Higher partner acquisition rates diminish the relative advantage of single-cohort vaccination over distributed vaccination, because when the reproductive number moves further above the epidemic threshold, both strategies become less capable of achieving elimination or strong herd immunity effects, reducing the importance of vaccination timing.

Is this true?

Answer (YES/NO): YES